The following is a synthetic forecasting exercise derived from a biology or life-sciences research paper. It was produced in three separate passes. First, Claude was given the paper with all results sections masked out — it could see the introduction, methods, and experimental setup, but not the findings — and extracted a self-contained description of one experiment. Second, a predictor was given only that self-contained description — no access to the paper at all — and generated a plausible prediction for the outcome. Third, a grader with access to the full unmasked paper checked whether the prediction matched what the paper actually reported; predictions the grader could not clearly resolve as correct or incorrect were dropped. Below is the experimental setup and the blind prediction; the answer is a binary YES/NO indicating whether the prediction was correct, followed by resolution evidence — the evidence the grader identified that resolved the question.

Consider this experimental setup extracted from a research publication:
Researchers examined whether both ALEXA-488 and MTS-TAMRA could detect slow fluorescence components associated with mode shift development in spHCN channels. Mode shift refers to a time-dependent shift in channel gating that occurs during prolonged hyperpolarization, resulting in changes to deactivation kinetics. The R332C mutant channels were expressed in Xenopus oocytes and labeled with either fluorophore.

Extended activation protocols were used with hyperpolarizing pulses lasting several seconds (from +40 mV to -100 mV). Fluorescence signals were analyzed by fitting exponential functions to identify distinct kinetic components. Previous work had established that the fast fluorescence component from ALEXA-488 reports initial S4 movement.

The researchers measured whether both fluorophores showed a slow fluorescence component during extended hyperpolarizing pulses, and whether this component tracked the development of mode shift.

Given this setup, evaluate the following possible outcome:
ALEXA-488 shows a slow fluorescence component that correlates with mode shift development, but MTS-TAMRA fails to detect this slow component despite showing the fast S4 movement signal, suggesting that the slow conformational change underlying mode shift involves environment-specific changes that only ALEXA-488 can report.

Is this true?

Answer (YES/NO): NO